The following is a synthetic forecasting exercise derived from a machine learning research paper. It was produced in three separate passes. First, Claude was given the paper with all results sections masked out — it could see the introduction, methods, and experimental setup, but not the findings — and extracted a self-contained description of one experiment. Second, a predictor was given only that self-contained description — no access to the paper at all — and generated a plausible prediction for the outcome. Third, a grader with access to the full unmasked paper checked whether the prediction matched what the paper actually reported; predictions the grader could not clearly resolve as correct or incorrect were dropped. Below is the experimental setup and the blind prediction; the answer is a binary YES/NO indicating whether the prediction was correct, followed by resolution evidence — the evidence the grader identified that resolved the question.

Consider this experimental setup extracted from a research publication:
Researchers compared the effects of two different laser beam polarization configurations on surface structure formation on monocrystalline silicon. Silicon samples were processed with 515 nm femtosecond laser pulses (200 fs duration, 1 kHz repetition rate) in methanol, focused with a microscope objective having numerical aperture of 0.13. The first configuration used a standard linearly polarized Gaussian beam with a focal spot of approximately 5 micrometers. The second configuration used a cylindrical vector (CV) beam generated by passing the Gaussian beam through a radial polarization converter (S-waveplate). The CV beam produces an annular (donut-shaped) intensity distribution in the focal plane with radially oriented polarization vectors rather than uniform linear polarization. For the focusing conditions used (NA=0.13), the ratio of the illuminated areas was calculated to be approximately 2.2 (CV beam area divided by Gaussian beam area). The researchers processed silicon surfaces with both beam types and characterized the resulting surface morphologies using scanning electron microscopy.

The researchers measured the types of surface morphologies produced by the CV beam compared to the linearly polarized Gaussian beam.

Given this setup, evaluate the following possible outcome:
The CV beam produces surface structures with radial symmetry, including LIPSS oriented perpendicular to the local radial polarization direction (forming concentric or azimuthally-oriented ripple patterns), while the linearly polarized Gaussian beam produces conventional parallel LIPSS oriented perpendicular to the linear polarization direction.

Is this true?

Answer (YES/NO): NO